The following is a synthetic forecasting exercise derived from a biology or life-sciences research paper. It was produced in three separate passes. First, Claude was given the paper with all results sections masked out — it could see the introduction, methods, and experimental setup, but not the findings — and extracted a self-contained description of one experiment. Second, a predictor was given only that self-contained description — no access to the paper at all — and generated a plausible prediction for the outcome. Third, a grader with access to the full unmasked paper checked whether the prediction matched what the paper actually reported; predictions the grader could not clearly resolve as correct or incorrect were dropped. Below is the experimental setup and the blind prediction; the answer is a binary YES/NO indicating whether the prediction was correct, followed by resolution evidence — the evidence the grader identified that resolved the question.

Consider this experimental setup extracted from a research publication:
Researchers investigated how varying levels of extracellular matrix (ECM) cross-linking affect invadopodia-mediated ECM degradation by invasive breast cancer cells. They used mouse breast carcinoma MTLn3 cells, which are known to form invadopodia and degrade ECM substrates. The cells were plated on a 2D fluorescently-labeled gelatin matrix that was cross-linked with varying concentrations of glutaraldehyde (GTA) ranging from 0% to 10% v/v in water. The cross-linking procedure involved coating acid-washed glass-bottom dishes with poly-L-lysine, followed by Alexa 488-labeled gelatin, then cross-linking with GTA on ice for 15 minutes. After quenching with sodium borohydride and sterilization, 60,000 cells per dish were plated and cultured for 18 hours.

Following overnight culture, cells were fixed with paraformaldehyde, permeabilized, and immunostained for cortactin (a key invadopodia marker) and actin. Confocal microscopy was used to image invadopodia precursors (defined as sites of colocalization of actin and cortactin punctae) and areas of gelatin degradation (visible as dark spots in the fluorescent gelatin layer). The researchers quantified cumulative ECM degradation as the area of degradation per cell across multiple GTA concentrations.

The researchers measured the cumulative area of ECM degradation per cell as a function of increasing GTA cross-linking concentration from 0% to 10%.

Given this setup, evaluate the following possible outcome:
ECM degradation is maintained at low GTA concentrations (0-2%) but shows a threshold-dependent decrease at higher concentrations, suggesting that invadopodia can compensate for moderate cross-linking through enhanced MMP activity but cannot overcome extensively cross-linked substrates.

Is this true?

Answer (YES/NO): NO